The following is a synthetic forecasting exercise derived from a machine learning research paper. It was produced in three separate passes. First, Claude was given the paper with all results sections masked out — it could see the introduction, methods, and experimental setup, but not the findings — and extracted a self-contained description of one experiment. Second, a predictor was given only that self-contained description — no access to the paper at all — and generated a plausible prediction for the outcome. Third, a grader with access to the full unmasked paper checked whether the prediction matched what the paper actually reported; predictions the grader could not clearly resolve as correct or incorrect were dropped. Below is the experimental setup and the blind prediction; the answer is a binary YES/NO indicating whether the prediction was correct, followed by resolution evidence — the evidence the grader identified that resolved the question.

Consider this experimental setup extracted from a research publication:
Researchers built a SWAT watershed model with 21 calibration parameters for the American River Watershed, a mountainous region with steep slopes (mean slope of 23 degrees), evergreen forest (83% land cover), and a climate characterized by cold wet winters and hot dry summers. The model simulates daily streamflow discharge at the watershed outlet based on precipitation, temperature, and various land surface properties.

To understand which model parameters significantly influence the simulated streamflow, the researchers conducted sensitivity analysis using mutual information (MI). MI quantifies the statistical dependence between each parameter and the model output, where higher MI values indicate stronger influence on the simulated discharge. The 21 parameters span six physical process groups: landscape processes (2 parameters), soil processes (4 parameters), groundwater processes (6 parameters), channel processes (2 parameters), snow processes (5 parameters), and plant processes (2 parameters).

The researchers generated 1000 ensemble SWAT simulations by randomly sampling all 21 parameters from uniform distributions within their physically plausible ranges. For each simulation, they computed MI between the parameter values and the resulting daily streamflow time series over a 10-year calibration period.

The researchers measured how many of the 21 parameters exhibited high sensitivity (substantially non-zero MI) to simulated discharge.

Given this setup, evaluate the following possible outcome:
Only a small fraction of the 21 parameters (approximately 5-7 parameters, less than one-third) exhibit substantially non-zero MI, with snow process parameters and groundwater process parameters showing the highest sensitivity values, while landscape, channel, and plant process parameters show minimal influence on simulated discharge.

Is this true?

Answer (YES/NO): NO